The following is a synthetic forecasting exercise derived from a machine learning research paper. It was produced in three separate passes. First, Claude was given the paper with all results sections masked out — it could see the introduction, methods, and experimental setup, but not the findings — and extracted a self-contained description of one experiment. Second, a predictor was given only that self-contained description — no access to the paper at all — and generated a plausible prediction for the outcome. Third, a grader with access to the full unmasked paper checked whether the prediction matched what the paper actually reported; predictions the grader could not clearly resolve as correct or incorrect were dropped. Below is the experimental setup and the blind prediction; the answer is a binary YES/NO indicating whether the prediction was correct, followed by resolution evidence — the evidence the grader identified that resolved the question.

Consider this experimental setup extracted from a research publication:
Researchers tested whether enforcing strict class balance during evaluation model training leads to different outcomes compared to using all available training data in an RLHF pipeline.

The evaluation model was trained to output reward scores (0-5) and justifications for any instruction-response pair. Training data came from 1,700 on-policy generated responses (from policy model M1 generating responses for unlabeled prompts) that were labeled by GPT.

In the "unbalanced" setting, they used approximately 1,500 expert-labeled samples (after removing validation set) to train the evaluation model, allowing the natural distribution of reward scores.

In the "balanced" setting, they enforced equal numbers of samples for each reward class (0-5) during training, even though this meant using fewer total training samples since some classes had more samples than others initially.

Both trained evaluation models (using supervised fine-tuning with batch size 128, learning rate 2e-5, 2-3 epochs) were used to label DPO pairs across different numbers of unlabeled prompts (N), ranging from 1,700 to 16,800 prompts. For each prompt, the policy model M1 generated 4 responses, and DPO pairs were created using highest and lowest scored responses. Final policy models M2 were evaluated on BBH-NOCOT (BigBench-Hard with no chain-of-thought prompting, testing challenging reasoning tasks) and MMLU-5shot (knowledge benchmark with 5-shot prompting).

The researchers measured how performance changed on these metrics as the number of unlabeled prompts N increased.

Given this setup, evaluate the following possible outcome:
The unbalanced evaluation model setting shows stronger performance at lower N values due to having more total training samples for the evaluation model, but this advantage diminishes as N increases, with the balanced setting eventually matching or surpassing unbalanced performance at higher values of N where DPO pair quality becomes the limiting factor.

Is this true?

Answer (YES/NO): NO